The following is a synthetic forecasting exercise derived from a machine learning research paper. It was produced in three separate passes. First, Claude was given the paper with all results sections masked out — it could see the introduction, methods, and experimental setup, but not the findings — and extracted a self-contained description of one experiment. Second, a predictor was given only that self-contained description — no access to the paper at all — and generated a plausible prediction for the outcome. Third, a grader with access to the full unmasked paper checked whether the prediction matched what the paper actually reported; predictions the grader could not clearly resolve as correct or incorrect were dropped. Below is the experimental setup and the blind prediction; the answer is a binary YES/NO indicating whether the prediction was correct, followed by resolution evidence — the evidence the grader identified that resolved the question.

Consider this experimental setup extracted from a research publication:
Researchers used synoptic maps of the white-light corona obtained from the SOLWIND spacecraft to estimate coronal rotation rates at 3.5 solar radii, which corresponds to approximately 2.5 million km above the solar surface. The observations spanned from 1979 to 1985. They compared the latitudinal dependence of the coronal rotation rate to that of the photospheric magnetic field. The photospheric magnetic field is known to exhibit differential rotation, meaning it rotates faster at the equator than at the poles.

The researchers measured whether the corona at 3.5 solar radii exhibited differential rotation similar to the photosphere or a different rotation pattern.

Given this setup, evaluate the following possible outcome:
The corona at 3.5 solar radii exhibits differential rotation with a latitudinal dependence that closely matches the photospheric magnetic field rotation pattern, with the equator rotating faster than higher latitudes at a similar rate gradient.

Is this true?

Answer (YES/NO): NO